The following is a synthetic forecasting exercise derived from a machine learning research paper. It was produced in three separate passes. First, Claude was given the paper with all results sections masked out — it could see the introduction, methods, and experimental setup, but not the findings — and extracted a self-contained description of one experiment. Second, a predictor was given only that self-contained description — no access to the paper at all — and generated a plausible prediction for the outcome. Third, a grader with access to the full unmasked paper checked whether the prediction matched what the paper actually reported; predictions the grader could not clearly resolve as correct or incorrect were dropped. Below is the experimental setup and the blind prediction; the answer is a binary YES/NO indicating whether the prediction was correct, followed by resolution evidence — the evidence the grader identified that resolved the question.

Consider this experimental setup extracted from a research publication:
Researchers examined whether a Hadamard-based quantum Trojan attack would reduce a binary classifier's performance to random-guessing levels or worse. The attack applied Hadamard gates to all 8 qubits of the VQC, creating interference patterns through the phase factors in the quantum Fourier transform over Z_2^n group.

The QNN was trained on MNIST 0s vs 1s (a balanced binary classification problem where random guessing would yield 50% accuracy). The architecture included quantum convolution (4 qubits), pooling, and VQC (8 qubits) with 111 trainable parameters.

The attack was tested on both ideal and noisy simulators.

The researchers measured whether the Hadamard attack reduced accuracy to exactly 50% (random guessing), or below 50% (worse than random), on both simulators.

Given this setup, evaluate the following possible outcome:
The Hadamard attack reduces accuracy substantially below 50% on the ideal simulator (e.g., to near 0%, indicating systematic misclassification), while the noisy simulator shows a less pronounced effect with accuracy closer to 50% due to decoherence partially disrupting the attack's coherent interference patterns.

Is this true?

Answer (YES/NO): NO